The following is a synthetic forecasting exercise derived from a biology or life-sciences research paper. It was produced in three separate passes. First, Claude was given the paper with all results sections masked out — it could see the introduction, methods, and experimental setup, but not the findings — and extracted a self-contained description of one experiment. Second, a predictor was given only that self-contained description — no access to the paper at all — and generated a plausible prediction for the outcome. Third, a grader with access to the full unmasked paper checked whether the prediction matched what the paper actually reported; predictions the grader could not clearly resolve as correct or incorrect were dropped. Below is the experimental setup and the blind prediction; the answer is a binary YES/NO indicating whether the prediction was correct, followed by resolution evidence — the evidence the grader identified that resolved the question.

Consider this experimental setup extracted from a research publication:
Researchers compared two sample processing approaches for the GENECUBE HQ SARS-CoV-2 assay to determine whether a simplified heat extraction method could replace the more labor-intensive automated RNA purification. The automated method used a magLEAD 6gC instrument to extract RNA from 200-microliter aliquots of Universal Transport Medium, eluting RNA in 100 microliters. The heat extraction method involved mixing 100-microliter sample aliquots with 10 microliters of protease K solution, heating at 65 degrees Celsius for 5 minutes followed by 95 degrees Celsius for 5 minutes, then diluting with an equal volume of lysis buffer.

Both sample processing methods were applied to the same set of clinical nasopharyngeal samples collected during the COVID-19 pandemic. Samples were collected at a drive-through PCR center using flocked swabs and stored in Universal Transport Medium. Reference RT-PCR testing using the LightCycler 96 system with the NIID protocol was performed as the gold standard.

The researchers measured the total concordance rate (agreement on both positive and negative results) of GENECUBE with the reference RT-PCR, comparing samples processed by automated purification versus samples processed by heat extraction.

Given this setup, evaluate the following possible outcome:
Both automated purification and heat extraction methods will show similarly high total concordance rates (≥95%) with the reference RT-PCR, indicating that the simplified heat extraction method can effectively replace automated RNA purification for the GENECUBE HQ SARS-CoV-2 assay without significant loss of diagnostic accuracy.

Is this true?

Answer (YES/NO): NO